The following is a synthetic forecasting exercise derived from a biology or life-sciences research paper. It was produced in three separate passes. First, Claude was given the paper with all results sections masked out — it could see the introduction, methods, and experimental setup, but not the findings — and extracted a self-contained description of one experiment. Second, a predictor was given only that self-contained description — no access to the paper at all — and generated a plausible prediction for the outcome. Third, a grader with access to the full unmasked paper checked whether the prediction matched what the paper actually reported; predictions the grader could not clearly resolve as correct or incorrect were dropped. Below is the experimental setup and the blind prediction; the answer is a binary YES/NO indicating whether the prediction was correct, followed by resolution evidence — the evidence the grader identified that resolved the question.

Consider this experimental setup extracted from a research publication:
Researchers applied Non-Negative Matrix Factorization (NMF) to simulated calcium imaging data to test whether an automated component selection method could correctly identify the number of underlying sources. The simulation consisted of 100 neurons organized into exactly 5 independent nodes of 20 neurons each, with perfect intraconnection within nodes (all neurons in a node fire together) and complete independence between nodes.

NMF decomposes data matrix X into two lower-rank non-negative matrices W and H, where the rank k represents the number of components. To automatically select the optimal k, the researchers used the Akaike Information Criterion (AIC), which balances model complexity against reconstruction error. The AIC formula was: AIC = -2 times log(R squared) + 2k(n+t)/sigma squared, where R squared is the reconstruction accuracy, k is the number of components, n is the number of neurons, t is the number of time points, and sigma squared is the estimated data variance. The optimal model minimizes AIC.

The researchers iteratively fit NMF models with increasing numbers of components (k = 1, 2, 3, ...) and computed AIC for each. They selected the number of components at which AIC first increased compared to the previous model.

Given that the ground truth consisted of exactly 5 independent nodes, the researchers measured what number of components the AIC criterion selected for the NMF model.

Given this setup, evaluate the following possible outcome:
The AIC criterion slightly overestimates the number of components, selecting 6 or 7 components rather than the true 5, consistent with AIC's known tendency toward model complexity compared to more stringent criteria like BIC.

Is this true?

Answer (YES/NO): NO